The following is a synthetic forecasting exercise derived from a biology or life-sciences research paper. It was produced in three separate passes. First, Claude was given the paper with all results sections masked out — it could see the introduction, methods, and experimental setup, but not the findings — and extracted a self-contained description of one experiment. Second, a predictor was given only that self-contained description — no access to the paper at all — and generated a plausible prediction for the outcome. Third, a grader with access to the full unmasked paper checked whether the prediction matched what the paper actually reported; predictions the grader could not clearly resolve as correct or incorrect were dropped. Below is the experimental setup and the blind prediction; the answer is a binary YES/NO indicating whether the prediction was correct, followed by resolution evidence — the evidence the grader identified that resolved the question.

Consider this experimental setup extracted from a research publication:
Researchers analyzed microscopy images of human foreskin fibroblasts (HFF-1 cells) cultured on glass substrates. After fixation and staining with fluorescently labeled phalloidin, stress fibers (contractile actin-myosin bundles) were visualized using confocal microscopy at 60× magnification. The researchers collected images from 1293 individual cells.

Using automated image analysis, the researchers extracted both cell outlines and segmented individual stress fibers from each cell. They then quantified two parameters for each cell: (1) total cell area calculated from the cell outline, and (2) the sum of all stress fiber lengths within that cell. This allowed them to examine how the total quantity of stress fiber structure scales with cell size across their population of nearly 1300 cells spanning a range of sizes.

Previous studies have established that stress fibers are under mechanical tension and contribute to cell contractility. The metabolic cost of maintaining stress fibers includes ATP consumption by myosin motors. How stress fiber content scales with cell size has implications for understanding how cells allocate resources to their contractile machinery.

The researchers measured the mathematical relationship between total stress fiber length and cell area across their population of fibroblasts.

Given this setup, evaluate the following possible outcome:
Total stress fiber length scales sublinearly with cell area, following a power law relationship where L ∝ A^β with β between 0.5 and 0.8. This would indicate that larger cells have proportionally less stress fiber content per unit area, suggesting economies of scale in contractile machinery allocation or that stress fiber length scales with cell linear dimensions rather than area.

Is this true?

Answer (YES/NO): NO